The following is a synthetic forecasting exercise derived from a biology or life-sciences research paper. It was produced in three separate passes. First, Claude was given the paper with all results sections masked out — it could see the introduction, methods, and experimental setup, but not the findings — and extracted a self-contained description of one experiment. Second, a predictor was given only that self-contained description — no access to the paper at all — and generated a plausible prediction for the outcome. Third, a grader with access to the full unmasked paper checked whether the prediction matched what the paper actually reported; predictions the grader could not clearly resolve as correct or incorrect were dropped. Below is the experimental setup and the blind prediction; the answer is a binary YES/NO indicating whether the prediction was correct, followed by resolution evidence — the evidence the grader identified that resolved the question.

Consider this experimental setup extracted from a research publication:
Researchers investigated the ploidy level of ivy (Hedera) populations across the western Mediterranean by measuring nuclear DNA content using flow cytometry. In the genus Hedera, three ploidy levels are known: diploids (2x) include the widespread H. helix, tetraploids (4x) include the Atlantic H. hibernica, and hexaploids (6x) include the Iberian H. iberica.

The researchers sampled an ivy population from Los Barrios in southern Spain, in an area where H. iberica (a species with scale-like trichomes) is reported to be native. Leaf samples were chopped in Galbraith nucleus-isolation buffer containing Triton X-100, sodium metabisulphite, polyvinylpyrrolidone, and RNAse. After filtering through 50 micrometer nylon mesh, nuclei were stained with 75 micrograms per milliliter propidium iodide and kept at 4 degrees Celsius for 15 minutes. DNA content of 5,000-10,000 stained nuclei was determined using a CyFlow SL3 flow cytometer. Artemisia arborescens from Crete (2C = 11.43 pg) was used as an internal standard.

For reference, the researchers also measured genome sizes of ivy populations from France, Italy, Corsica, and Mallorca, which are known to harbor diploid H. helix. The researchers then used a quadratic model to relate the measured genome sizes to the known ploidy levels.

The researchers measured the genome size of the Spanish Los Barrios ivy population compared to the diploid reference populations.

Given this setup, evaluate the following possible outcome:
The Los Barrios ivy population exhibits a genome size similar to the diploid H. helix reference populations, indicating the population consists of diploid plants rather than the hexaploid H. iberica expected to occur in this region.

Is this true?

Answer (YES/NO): NO